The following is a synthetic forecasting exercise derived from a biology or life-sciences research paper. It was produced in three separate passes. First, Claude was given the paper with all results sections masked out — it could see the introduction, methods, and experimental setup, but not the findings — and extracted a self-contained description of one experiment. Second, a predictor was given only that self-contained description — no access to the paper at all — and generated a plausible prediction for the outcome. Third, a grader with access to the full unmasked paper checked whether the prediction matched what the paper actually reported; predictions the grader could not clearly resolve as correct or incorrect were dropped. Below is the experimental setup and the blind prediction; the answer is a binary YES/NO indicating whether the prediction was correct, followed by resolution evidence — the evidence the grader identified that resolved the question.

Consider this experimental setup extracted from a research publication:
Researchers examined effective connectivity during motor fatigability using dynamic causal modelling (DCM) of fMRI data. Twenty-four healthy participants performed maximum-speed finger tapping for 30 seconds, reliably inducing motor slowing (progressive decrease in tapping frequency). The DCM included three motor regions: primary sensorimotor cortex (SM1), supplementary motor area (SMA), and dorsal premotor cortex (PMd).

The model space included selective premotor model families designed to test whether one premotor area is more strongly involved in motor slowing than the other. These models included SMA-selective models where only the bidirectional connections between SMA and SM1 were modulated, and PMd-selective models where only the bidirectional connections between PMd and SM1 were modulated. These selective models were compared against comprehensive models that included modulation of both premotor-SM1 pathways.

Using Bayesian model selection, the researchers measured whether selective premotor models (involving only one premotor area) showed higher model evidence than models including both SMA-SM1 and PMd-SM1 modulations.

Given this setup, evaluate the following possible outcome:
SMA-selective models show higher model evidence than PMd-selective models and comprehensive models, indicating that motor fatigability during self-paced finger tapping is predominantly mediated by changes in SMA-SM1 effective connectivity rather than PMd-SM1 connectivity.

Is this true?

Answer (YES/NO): NO